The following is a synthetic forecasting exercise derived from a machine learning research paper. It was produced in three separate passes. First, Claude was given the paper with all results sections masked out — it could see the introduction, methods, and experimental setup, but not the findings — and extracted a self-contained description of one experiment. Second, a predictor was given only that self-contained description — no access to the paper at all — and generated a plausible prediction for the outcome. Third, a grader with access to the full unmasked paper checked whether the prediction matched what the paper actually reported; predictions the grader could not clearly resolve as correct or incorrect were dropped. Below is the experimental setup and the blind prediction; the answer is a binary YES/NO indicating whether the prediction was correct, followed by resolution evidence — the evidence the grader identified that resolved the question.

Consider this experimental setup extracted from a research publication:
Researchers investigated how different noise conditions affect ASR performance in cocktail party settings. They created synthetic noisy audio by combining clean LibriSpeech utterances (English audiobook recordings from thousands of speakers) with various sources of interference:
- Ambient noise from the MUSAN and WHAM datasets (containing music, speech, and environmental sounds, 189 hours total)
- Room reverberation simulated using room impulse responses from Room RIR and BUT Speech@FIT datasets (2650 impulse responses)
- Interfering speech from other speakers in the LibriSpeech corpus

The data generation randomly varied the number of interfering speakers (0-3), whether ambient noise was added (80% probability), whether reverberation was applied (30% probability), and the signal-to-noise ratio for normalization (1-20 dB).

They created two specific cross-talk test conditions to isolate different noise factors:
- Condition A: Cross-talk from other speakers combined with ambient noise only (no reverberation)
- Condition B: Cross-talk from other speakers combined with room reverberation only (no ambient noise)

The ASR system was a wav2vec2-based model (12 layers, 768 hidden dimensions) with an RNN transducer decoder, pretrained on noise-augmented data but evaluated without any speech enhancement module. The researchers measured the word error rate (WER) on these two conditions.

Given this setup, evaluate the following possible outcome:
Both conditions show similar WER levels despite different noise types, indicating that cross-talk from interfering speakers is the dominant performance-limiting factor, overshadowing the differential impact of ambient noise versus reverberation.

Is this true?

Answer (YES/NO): NO